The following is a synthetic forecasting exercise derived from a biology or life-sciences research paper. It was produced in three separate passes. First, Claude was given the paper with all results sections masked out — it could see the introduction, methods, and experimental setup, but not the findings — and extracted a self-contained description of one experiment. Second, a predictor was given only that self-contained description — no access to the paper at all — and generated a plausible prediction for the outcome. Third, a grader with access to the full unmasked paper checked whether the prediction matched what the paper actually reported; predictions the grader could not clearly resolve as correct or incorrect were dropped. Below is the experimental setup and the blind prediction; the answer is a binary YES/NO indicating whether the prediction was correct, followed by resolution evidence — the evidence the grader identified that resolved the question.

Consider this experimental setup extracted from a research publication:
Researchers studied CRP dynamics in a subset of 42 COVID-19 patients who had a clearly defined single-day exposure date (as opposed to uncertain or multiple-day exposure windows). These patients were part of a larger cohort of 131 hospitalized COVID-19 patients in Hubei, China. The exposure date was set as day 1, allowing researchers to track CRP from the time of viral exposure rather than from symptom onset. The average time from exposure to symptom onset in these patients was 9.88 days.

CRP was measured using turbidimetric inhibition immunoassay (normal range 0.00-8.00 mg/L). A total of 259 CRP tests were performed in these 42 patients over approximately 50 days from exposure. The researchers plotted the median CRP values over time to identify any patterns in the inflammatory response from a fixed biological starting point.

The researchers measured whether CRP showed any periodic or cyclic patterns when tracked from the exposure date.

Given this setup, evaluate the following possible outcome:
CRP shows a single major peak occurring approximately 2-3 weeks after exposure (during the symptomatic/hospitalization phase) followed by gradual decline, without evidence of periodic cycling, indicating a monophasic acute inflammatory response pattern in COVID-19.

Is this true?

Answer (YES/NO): NO